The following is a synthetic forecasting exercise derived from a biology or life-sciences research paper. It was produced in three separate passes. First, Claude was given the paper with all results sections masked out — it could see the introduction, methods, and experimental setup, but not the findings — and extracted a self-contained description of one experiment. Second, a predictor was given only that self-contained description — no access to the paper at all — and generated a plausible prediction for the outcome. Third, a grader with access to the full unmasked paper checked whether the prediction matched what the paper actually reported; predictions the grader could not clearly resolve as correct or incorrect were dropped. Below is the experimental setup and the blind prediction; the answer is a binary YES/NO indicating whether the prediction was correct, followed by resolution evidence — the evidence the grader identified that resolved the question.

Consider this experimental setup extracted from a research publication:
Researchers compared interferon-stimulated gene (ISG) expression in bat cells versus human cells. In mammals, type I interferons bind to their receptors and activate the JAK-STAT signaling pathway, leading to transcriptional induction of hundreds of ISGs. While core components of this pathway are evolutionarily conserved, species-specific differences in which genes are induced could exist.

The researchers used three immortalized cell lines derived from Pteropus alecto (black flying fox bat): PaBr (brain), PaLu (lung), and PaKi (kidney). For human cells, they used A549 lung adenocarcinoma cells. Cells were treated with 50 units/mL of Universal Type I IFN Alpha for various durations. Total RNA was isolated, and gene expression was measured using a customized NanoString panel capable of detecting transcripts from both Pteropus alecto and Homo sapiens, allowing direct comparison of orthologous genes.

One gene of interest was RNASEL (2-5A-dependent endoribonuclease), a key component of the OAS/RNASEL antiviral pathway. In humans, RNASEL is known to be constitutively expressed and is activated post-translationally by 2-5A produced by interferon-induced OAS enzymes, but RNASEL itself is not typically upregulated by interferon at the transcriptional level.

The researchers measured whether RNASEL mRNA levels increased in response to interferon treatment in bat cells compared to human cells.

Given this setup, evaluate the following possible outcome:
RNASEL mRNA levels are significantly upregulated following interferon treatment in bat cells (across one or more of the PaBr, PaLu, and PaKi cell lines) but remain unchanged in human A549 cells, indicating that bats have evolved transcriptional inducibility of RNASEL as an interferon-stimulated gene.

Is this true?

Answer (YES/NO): YES